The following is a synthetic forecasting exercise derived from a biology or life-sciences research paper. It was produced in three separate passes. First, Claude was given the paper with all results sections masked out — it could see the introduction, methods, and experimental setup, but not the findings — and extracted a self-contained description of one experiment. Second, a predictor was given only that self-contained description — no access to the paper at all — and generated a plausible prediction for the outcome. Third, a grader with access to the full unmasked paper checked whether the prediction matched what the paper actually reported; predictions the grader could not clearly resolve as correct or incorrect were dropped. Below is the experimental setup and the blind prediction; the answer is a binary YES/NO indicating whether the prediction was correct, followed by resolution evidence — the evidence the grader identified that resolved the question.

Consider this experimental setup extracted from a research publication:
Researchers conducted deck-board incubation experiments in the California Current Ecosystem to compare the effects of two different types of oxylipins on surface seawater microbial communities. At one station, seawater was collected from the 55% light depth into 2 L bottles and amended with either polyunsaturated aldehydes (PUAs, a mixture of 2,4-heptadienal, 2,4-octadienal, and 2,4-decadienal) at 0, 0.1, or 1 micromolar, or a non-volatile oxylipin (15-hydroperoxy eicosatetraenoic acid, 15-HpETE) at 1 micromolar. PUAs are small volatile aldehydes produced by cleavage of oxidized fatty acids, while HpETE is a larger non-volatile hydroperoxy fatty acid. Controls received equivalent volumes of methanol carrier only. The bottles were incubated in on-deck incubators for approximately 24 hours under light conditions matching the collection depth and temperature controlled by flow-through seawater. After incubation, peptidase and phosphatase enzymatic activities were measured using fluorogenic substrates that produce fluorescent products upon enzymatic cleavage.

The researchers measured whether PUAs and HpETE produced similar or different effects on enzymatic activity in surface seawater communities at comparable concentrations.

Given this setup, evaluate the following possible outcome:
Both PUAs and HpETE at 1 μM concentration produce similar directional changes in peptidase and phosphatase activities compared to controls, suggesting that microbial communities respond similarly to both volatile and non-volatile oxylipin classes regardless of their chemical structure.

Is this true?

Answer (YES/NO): NO